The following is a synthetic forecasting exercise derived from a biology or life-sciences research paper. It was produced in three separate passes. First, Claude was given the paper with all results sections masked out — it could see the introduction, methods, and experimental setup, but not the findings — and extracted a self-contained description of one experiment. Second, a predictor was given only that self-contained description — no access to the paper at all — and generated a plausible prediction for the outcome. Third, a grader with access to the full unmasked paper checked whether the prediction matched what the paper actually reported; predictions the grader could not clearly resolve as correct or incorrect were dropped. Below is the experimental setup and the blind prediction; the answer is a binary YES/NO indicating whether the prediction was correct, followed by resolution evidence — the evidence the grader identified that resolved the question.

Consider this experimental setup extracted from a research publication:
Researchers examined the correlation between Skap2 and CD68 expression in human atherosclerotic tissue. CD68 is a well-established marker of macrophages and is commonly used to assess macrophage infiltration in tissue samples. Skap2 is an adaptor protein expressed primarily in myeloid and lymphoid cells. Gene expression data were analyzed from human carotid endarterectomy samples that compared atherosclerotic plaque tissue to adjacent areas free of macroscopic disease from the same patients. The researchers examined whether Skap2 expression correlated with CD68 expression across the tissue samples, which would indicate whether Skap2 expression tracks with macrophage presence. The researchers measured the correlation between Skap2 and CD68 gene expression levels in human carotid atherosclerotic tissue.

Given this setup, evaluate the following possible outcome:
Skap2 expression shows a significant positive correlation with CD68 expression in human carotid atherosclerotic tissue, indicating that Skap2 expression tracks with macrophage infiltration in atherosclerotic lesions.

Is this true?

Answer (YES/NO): YES